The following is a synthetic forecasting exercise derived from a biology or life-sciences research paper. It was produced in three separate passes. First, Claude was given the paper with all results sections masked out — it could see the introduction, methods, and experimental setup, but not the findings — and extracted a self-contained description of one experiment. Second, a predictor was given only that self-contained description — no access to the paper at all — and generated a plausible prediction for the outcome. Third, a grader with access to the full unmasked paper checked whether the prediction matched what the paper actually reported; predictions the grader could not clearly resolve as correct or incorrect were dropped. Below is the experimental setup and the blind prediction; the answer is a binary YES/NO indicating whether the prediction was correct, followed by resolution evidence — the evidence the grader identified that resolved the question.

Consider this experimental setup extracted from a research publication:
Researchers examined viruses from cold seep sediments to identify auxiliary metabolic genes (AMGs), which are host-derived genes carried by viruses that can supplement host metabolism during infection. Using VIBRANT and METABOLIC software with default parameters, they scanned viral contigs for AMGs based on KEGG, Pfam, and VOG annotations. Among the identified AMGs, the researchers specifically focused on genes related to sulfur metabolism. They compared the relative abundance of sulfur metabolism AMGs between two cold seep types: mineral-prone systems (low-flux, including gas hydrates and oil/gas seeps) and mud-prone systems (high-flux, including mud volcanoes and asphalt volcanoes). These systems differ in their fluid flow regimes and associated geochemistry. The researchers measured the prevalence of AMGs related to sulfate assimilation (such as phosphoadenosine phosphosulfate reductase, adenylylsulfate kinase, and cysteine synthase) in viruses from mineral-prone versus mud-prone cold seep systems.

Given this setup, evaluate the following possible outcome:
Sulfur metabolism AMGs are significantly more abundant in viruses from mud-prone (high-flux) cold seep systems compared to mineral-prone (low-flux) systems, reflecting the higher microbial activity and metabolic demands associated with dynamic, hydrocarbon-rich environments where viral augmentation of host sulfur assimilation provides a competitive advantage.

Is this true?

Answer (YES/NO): NO